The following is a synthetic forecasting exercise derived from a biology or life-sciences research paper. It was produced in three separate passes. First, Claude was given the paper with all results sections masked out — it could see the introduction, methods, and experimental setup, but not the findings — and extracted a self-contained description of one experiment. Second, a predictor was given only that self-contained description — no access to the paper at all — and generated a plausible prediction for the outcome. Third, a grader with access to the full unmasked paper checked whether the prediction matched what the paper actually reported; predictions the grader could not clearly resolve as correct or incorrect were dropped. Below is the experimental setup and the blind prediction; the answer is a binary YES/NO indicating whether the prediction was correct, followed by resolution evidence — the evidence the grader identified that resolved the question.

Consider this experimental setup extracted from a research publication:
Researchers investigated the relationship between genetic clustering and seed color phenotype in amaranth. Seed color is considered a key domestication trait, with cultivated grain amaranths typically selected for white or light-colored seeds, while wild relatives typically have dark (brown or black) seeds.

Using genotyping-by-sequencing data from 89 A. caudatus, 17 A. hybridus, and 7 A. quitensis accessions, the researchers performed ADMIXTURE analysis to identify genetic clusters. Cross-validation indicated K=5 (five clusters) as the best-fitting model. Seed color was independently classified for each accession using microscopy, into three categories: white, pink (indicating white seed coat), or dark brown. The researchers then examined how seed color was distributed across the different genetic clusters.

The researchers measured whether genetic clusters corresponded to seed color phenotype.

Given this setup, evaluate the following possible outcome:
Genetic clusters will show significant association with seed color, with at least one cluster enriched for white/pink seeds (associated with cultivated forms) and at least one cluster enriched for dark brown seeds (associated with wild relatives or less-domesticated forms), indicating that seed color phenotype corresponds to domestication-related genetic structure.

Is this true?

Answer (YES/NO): YES